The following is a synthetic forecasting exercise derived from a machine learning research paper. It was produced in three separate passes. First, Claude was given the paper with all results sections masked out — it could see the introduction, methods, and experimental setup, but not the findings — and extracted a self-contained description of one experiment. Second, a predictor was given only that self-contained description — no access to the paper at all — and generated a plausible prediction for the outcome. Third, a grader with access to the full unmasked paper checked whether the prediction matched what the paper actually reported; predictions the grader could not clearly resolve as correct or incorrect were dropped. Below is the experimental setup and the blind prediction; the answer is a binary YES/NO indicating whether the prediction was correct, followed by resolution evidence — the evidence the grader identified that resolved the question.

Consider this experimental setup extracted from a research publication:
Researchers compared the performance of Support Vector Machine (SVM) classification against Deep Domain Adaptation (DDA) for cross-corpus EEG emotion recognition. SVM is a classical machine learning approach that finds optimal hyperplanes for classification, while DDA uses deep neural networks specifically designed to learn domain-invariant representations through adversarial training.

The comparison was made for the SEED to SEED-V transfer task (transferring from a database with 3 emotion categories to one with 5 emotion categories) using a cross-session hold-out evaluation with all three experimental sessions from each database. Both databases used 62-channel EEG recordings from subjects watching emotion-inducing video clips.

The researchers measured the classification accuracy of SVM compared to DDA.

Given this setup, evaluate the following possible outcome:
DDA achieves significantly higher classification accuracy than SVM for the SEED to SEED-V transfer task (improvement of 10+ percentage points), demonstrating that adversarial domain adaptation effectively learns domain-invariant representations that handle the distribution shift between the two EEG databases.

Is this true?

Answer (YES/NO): NO